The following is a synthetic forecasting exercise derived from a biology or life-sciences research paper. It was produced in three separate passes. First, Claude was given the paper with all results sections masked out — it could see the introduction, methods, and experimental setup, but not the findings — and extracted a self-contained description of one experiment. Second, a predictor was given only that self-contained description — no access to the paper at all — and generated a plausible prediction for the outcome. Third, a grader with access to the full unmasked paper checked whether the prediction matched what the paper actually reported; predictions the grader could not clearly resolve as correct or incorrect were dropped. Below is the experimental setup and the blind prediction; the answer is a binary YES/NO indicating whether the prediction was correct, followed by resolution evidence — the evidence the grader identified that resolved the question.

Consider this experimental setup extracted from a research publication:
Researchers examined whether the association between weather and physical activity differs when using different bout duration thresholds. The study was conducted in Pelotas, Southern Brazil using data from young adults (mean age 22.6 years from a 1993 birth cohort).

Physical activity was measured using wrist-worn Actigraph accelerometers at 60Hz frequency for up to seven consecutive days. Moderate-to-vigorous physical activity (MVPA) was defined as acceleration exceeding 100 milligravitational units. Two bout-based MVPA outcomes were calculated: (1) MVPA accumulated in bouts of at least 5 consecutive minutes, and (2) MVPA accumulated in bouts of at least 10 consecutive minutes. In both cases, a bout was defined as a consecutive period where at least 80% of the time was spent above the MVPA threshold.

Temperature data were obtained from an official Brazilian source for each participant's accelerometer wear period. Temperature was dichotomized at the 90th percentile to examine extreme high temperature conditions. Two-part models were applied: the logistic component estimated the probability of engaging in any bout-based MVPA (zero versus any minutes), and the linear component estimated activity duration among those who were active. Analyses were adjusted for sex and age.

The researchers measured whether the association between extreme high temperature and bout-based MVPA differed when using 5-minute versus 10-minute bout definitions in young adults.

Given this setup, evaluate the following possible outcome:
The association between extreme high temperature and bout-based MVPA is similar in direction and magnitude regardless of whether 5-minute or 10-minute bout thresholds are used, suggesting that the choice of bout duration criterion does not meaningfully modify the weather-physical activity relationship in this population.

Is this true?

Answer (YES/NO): YES